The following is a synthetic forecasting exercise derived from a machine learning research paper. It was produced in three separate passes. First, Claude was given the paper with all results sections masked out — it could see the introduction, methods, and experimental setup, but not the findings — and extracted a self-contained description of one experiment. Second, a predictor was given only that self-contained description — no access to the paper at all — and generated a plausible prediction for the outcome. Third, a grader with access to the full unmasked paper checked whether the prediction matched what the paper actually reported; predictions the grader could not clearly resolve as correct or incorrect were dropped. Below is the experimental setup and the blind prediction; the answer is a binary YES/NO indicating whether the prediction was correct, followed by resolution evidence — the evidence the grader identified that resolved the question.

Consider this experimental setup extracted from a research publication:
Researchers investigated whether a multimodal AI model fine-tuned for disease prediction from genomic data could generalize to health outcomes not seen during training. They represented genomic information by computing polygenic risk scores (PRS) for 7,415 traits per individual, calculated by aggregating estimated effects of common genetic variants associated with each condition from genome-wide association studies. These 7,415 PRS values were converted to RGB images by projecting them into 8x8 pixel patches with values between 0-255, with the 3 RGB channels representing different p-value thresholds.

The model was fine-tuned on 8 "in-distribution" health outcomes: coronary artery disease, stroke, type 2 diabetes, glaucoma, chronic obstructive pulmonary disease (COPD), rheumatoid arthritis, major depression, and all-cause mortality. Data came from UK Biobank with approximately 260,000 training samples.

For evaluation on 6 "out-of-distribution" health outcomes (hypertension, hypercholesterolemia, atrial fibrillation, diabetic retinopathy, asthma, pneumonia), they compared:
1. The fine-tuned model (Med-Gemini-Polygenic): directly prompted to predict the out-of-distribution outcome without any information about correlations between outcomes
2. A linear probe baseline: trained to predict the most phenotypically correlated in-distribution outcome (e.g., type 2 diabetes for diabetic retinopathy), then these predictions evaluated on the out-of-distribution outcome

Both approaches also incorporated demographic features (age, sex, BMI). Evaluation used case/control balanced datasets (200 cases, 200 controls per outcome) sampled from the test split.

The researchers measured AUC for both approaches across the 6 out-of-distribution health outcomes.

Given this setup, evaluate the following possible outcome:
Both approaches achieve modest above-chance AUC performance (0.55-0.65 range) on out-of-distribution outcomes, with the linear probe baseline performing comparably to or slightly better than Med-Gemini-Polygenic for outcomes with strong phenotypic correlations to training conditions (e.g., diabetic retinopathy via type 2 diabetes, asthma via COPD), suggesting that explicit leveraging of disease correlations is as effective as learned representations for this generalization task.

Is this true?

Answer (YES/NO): NO